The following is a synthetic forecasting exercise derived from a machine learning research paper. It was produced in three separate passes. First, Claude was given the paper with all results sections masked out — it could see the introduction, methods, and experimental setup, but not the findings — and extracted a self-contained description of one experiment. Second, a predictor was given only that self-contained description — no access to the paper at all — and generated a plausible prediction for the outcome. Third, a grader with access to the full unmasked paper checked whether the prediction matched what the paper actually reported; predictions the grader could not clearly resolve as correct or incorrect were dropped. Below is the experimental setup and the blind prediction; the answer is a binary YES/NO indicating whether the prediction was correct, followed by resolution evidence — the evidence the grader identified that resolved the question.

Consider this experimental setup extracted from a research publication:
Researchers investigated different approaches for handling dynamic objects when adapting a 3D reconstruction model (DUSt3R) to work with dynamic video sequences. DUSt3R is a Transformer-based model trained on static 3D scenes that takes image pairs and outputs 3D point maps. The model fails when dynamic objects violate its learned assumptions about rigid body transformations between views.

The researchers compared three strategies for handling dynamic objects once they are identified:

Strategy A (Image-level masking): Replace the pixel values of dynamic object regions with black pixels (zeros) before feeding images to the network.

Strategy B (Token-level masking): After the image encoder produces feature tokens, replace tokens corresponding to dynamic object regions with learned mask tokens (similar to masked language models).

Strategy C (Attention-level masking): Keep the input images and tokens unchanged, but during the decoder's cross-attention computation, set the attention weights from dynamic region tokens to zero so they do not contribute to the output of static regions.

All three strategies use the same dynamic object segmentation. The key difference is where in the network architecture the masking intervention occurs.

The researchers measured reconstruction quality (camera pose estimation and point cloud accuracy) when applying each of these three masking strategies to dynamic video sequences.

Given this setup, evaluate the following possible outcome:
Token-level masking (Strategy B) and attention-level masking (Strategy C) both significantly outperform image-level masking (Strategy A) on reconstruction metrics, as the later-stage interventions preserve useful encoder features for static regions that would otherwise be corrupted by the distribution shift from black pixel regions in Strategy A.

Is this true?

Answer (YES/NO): NO